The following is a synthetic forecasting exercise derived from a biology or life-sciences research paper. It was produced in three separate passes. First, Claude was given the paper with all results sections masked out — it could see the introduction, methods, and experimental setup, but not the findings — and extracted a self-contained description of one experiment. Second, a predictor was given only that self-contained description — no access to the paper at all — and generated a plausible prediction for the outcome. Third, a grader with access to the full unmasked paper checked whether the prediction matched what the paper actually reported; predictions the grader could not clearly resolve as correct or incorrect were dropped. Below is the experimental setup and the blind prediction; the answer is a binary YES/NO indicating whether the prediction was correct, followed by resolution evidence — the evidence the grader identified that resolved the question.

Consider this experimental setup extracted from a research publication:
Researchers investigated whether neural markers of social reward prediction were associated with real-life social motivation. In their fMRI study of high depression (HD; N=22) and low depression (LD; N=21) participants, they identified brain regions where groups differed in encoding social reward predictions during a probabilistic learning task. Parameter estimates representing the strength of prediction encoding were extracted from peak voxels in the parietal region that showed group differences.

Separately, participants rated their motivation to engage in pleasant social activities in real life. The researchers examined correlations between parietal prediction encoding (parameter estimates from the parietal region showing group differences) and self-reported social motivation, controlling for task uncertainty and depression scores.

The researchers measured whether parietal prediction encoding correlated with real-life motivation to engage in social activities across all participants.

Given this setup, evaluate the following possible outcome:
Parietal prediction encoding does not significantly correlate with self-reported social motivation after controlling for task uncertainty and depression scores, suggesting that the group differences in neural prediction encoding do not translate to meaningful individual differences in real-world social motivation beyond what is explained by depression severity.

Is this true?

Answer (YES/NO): NO